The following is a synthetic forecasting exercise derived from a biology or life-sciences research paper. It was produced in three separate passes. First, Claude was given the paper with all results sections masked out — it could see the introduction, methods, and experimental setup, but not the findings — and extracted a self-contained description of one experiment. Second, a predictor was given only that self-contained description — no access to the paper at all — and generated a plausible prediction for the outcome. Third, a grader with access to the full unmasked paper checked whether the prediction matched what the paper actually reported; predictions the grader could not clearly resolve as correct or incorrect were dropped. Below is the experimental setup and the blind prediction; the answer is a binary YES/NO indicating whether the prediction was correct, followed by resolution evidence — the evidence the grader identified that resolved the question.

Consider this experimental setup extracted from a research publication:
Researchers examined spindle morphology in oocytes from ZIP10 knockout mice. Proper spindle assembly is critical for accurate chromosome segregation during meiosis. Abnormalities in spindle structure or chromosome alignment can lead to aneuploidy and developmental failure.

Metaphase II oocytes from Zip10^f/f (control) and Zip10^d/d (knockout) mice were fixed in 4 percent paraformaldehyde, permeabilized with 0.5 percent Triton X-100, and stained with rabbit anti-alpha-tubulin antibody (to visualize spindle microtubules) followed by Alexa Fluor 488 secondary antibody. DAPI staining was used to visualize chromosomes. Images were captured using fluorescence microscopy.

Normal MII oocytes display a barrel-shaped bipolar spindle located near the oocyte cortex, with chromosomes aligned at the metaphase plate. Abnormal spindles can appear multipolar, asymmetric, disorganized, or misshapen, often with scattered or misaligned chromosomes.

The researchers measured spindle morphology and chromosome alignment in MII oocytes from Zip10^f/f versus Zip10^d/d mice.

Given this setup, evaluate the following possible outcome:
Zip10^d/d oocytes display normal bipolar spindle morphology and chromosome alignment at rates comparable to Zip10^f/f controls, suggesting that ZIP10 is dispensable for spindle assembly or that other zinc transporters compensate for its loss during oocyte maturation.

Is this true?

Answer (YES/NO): YES